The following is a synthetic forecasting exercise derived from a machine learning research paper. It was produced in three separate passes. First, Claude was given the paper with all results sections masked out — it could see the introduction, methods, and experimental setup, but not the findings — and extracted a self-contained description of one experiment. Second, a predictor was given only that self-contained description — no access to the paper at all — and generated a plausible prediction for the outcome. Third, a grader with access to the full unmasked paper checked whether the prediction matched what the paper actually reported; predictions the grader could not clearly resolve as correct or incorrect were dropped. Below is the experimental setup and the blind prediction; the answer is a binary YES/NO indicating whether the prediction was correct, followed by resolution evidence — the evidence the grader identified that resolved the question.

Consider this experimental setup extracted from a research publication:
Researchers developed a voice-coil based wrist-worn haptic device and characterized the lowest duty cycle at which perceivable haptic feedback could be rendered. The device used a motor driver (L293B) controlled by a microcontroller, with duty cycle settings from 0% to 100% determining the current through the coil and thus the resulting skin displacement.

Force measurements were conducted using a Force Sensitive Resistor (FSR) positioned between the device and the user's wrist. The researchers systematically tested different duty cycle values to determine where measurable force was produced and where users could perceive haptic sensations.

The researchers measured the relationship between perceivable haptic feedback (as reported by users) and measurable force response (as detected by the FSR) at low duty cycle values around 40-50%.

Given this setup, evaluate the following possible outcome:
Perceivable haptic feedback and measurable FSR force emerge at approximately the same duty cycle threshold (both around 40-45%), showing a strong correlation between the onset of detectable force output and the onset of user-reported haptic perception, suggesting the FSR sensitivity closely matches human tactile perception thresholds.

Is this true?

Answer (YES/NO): NO